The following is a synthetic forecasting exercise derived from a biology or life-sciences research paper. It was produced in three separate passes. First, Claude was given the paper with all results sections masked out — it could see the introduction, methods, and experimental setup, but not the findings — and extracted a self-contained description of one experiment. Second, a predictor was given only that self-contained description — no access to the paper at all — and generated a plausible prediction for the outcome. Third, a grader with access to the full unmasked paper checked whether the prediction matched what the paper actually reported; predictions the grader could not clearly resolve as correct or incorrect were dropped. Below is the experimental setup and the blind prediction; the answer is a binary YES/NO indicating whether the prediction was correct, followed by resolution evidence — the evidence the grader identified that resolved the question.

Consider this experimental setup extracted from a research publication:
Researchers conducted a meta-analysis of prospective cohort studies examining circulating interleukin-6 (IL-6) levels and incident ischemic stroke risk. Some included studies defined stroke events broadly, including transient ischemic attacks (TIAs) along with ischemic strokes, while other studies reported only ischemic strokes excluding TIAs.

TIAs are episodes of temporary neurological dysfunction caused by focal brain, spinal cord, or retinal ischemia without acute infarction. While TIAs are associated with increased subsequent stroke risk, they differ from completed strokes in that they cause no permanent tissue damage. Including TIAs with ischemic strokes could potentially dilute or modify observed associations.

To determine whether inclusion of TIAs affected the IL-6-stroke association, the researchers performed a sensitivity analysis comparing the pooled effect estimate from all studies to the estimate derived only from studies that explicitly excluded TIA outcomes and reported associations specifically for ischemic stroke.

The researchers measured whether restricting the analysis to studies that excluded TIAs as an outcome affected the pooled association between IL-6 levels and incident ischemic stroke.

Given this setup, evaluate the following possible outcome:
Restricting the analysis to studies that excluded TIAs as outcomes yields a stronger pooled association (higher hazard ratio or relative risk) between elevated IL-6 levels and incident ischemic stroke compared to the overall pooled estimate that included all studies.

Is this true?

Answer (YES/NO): NO